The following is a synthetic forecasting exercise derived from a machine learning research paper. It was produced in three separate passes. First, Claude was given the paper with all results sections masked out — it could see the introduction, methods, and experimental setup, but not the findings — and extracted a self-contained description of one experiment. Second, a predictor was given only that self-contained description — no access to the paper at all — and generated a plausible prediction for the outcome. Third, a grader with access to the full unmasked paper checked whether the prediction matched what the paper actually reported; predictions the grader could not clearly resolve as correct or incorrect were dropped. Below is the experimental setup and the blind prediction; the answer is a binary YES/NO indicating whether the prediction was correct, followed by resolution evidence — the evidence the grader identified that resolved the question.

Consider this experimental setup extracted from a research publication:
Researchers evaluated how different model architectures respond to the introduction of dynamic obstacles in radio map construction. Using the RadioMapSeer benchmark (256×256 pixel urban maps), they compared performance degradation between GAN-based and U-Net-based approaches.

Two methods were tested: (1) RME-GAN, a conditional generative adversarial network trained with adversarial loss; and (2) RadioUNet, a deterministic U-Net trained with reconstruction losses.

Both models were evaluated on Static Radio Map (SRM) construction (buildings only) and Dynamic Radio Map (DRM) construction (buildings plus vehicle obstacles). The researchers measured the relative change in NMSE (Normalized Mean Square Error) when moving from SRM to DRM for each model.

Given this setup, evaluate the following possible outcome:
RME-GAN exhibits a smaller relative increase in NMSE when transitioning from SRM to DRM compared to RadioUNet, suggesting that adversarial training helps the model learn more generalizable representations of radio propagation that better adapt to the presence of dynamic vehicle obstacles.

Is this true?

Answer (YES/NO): YES